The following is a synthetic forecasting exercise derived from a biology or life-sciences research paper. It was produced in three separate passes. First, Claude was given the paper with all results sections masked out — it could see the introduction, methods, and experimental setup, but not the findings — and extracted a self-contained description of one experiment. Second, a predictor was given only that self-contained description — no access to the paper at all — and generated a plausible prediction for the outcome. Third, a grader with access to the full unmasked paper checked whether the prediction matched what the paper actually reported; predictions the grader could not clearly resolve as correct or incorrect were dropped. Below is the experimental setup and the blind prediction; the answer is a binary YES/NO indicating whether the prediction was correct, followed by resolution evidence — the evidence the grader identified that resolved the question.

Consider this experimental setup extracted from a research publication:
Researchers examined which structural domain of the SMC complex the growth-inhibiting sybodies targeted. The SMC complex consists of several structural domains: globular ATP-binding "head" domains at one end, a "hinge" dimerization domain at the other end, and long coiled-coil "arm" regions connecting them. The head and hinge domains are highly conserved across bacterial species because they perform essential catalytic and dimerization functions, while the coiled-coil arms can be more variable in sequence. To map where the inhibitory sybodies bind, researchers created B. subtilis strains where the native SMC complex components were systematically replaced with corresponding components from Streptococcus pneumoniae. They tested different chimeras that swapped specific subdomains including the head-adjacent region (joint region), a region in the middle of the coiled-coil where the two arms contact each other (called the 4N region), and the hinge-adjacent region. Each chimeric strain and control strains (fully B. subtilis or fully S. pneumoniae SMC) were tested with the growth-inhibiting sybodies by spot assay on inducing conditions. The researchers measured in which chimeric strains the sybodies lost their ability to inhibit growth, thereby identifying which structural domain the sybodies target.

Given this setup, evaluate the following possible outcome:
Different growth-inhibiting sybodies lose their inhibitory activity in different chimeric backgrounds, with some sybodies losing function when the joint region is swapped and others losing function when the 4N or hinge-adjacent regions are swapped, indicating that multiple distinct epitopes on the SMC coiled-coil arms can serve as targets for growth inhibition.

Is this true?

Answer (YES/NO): NO